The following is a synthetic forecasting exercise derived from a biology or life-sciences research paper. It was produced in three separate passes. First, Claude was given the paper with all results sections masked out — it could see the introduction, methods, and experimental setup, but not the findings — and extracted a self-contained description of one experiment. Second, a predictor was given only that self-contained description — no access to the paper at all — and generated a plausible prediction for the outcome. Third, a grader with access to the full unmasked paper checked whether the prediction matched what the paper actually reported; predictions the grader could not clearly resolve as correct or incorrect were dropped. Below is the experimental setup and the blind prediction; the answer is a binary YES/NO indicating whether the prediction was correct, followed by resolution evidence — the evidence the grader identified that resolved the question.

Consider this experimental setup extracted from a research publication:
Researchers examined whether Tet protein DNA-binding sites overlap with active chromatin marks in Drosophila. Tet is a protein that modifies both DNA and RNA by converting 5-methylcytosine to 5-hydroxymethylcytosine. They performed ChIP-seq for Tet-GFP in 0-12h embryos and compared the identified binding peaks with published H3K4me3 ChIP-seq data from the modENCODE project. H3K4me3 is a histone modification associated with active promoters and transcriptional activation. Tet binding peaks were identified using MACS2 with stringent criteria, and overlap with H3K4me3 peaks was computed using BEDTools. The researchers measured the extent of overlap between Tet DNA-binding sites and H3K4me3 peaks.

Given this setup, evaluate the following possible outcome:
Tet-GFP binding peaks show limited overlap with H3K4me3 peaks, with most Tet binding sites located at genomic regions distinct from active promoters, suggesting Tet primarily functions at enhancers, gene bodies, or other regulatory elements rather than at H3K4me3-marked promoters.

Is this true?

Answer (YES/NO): NO